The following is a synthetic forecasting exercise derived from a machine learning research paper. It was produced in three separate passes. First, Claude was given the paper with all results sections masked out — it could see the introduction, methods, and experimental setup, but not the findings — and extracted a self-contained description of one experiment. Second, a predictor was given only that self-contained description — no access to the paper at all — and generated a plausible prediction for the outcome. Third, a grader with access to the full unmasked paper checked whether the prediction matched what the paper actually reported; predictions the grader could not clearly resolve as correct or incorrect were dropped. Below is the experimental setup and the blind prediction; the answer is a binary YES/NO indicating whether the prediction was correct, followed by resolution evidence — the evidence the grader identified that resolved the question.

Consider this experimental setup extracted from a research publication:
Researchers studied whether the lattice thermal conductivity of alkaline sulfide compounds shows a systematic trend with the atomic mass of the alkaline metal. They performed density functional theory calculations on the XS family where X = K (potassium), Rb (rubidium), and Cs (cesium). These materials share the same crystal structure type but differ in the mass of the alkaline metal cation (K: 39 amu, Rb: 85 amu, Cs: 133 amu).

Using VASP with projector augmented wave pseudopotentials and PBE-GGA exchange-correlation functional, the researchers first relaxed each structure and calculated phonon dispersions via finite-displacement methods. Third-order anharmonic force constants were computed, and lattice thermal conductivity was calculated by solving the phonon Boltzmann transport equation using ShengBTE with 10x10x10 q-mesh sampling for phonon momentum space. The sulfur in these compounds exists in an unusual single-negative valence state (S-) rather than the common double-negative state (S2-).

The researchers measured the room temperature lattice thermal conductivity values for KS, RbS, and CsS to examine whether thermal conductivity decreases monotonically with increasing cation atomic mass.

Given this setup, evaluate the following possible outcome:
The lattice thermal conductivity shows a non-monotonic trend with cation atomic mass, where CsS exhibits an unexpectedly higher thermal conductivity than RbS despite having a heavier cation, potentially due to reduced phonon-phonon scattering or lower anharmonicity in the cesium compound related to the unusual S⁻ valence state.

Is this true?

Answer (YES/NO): NO